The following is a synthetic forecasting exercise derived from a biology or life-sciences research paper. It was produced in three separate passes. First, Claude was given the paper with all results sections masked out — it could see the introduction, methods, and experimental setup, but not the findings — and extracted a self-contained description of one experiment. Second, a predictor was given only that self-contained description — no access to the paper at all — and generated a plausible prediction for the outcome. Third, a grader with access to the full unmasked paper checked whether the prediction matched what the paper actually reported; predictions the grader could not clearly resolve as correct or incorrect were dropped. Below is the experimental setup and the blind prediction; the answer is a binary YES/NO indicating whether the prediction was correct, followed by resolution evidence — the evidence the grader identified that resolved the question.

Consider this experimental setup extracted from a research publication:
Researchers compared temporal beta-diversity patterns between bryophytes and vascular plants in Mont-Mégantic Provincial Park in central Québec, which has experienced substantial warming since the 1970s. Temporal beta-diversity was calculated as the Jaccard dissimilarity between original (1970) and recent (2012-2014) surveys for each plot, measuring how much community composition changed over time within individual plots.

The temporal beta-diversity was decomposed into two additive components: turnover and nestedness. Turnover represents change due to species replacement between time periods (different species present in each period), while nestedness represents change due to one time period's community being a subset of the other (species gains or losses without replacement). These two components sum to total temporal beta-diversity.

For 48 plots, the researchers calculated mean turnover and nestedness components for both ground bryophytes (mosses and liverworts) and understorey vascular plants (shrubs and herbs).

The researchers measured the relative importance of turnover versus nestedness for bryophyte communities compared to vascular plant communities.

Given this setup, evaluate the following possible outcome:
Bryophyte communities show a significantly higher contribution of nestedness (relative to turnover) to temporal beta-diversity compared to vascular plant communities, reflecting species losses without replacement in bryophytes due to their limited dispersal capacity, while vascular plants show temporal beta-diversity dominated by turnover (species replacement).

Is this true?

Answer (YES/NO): NO